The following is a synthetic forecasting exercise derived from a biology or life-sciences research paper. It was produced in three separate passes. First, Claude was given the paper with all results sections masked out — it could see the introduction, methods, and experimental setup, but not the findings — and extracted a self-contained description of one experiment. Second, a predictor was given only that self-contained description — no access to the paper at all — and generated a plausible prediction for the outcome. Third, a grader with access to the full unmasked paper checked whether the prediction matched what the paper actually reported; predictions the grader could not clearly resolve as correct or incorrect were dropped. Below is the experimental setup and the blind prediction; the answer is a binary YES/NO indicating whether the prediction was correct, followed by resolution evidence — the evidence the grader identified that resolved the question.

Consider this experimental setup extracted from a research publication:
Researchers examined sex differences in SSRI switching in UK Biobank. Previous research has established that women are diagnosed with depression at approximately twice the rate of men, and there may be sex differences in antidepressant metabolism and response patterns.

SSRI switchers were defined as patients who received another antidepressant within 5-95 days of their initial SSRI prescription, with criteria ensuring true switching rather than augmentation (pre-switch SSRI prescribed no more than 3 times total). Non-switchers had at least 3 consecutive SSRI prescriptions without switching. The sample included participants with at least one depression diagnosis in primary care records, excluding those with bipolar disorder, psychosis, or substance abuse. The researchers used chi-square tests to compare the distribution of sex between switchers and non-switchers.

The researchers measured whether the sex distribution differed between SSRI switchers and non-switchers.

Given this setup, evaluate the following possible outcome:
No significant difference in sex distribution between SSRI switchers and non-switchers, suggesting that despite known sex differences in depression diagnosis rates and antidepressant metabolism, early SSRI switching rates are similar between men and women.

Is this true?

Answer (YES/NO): YES